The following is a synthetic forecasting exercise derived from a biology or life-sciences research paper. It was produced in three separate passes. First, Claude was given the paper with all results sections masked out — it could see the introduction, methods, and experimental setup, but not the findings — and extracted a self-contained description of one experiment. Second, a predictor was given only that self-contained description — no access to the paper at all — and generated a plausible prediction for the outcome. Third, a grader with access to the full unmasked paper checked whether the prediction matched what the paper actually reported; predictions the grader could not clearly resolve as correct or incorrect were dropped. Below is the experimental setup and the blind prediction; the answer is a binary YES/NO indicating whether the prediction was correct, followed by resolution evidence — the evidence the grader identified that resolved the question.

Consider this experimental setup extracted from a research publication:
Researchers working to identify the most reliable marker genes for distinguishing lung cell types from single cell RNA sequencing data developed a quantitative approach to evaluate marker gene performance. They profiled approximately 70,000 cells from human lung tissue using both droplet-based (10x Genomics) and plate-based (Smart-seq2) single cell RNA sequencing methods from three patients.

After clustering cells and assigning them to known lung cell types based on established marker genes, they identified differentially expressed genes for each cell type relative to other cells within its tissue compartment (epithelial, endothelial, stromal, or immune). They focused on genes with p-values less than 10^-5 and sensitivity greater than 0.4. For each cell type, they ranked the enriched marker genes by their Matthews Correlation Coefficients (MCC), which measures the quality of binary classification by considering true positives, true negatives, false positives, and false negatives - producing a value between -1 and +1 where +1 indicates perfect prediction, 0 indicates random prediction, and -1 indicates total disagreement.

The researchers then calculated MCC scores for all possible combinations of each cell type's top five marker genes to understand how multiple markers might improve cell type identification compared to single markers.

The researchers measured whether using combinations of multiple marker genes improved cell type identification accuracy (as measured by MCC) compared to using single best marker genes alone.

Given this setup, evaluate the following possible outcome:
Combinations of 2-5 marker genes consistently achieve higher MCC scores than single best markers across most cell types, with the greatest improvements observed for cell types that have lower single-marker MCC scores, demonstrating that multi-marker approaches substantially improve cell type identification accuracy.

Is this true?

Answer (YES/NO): NO